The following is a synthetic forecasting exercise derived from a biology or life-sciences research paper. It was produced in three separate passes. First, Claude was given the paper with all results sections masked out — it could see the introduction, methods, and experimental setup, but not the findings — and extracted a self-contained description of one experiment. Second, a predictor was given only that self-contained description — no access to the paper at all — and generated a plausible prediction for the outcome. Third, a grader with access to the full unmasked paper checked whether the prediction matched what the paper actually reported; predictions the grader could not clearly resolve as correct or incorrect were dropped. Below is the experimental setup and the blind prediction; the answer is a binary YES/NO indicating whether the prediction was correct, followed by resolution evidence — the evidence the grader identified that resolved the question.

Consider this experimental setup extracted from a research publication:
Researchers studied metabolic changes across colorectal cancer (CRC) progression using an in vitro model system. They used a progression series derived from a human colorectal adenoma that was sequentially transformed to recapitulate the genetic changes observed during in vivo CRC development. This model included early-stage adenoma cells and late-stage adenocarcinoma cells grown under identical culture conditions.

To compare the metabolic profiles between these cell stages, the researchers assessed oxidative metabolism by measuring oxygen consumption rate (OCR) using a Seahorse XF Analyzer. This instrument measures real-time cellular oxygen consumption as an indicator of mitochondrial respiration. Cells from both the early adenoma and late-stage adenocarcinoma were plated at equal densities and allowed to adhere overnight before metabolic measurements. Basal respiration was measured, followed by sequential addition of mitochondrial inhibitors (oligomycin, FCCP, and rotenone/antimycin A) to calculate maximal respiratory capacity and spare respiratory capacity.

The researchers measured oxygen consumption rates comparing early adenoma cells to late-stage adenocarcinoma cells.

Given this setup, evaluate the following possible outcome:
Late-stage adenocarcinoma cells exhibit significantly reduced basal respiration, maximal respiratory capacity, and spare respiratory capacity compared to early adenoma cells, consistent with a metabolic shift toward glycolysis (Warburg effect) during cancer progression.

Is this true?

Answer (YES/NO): NO